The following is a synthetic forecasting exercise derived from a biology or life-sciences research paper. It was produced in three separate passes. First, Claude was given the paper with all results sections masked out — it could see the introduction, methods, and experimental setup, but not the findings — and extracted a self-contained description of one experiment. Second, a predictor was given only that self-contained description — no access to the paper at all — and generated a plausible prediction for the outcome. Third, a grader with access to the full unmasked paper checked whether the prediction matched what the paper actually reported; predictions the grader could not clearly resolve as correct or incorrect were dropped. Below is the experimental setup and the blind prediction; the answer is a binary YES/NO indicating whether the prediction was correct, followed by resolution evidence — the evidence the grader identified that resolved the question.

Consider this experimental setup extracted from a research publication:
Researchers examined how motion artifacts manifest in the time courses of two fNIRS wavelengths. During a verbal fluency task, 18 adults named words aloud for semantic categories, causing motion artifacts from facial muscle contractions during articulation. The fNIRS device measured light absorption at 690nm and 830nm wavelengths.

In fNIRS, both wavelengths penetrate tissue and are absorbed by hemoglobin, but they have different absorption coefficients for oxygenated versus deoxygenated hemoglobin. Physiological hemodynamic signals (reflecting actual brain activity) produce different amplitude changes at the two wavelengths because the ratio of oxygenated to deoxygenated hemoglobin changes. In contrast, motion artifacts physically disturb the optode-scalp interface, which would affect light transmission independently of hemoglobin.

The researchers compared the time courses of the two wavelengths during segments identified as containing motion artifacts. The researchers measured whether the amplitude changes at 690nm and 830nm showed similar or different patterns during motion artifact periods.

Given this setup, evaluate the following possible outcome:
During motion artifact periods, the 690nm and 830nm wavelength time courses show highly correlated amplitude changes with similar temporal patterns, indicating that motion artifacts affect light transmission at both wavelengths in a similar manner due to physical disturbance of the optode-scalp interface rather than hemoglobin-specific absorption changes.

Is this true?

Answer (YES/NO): YES